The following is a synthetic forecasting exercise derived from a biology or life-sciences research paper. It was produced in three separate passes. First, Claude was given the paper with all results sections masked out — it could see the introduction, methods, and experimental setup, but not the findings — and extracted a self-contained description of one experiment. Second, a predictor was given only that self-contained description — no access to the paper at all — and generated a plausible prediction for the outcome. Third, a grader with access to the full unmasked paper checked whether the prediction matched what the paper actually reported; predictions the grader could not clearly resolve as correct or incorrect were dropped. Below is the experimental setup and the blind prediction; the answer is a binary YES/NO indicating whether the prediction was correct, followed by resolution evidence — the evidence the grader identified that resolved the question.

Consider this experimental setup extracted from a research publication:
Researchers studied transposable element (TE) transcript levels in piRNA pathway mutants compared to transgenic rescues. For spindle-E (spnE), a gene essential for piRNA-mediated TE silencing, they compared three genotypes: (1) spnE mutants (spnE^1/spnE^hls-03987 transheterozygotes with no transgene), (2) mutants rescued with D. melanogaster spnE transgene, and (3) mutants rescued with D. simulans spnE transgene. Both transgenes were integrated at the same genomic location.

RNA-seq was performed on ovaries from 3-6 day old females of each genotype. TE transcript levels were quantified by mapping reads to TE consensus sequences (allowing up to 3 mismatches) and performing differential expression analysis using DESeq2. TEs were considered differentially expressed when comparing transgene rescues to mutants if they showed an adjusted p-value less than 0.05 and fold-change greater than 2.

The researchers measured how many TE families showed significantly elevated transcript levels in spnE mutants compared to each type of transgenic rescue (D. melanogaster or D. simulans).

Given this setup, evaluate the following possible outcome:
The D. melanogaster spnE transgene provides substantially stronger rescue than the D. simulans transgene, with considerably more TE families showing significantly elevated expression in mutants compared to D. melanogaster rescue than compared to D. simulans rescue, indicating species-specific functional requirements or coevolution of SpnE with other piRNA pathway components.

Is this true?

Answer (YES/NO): NO